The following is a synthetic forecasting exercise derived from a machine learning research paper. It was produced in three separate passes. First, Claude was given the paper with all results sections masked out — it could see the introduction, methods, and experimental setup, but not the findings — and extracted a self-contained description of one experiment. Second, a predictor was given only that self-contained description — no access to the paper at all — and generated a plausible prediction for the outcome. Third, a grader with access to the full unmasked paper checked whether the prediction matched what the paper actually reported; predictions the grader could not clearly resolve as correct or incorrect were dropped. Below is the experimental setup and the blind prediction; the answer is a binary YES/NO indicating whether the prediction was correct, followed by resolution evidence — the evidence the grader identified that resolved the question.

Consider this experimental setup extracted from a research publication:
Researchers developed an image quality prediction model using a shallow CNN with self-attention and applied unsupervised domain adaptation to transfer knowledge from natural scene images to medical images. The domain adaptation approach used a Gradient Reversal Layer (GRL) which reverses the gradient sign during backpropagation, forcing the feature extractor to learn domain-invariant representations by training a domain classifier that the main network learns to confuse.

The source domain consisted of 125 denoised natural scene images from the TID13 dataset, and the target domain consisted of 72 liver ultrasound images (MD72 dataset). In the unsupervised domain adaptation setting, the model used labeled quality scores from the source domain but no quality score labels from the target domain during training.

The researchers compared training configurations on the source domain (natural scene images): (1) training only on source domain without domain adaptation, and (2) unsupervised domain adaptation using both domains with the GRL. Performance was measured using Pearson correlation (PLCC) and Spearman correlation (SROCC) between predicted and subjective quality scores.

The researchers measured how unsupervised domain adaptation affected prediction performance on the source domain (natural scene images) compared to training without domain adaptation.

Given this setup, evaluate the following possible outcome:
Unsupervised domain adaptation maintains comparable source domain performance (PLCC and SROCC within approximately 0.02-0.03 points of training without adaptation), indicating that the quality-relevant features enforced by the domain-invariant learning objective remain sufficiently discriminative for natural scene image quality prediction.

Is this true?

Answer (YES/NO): NO